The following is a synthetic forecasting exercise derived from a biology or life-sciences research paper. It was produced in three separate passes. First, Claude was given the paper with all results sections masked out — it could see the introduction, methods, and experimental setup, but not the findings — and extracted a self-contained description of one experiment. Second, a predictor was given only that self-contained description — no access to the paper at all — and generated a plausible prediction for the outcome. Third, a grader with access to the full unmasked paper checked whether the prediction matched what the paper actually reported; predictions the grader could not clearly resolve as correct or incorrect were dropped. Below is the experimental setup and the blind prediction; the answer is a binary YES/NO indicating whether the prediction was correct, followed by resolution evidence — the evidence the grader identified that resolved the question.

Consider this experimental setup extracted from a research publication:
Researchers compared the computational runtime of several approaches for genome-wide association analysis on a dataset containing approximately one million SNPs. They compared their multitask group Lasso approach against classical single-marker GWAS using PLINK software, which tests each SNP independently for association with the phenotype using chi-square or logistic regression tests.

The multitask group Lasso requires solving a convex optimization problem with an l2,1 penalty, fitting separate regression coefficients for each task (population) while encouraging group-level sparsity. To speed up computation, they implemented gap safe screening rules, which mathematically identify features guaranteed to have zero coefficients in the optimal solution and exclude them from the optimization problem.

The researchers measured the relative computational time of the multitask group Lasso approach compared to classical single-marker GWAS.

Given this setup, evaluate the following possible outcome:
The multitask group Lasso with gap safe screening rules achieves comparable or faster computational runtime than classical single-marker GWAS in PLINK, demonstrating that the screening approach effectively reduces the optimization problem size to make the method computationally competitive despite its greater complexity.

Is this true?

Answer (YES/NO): NO